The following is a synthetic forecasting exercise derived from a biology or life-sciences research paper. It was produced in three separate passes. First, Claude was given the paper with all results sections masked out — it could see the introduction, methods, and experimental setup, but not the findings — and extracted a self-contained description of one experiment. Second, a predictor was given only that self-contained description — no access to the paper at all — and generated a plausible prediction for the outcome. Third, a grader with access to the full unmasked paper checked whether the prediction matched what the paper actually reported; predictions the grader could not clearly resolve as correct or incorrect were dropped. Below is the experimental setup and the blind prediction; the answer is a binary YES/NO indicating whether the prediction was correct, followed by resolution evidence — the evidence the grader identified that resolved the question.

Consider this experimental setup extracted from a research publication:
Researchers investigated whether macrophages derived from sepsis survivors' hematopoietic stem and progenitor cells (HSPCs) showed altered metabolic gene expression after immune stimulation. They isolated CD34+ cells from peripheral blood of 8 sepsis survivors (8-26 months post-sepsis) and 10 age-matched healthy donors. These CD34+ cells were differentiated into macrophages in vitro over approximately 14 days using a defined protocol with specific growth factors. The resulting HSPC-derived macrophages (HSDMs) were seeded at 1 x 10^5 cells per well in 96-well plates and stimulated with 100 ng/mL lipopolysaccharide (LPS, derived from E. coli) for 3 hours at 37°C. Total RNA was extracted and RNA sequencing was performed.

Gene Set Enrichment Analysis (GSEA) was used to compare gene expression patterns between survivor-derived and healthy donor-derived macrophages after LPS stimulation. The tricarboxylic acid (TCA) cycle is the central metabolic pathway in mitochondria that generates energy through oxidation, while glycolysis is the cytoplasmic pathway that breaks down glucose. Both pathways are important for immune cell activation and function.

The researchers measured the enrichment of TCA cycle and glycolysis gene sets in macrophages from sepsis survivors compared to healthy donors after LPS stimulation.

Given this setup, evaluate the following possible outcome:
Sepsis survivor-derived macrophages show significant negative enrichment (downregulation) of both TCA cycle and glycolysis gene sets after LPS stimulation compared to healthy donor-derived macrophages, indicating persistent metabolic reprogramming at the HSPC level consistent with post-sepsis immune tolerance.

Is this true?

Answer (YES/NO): YES